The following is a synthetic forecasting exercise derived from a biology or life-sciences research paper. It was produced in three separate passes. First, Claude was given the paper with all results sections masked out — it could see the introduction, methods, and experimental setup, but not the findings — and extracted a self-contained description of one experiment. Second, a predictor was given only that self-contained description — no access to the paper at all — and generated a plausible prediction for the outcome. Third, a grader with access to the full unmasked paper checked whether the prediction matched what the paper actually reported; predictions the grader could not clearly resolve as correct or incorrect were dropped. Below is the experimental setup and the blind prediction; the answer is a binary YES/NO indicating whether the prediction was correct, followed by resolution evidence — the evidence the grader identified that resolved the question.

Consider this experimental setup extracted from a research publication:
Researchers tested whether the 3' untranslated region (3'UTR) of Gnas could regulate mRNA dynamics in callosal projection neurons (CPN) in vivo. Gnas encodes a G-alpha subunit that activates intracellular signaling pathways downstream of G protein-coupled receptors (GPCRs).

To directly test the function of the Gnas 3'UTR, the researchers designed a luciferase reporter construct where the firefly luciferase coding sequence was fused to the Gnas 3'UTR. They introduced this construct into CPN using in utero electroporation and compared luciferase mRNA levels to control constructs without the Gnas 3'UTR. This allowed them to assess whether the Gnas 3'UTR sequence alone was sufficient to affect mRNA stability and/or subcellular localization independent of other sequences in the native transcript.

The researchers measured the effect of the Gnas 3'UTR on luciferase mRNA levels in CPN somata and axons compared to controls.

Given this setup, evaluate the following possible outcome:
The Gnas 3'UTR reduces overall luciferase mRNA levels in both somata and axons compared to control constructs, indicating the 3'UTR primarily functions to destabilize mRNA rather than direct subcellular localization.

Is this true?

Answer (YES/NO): NO